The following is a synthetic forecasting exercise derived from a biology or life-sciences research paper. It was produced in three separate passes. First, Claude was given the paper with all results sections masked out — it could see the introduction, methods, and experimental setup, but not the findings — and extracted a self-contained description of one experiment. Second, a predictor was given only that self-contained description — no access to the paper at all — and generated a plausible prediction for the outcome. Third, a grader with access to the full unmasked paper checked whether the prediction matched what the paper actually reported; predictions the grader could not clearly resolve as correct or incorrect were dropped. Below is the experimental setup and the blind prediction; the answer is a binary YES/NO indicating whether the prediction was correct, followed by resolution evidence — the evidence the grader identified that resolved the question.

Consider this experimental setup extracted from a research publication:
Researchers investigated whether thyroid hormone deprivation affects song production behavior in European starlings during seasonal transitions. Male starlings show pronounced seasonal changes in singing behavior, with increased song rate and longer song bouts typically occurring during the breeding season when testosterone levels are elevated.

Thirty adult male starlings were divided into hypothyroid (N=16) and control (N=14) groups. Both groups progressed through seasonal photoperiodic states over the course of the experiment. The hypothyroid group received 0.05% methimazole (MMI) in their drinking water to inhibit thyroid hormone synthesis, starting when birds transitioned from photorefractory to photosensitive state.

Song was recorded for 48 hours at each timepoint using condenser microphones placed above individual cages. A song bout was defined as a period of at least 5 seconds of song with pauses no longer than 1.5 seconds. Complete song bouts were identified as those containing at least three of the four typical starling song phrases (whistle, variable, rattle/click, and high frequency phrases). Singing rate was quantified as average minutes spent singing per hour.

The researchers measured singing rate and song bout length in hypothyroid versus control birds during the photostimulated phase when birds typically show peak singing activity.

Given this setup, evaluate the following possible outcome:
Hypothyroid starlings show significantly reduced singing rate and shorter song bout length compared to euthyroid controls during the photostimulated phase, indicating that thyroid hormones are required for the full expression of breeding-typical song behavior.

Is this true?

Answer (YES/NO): NO